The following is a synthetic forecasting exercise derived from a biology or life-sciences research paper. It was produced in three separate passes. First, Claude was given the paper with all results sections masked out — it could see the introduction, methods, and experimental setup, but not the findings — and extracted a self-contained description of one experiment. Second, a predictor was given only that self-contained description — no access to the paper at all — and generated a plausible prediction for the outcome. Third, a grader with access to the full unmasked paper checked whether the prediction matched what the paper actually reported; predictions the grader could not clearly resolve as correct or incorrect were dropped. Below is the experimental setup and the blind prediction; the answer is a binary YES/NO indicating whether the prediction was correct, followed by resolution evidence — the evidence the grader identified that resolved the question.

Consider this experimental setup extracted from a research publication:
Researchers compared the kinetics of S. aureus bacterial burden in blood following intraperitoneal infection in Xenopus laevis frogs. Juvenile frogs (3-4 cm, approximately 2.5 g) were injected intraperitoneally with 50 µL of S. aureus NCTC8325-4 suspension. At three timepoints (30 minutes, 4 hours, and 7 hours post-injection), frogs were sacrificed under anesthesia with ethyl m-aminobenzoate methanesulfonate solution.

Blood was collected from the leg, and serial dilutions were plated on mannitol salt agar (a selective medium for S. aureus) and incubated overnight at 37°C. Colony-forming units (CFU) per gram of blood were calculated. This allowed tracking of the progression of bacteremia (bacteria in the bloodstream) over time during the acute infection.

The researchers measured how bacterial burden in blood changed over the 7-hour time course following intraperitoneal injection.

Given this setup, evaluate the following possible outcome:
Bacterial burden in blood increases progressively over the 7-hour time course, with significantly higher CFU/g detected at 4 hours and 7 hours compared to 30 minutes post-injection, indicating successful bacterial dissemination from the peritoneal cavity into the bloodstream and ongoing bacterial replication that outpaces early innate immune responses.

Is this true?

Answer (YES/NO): NO